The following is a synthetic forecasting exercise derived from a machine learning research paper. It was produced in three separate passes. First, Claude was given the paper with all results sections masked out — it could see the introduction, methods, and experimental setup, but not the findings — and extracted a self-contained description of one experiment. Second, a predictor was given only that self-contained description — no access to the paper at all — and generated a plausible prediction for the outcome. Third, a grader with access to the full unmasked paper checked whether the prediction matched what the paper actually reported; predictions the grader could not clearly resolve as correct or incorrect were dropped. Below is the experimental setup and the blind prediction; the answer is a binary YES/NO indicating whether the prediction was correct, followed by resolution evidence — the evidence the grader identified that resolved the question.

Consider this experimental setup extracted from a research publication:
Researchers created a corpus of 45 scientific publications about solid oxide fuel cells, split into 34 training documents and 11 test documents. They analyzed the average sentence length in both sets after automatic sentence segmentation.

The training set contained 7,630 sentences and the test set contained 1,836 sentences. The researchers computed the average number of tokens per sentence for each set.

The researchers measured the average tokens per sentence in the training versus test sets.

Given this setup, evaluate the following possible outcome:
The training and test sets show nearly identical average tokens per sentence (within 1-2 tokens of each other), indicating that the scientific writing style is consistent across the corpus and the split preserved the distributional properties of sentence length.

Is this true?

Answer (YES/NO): NO